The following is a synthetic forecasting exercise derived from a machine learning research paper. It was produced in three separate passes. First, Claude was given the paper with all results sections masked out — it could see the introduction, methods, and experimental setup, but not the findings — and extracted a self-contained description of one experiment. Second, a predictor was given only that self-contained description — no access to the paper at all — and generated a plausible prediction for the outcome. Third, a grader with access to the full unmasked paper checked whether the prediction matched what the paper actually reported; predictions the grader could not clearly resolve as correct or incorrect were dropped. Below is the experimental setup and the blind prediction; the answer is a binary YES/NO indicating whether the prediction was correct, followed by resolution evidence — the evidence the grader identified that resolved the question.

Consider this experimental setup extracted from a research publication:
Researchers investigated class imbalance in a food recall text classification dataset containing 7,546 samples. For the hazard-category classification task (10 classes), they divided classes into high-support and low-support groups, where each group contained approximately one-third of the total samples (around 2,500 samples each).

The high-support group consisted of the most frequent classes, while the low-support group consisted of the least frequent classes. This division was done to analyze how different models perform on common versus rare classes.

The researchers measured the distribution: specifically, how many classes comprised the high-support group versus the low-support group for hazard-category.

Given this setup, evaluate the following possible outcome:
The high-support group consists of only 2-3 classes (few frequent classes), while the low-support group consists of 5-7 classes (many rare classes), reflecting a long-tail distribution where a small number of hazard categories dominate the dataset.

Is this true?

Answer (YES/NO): NO